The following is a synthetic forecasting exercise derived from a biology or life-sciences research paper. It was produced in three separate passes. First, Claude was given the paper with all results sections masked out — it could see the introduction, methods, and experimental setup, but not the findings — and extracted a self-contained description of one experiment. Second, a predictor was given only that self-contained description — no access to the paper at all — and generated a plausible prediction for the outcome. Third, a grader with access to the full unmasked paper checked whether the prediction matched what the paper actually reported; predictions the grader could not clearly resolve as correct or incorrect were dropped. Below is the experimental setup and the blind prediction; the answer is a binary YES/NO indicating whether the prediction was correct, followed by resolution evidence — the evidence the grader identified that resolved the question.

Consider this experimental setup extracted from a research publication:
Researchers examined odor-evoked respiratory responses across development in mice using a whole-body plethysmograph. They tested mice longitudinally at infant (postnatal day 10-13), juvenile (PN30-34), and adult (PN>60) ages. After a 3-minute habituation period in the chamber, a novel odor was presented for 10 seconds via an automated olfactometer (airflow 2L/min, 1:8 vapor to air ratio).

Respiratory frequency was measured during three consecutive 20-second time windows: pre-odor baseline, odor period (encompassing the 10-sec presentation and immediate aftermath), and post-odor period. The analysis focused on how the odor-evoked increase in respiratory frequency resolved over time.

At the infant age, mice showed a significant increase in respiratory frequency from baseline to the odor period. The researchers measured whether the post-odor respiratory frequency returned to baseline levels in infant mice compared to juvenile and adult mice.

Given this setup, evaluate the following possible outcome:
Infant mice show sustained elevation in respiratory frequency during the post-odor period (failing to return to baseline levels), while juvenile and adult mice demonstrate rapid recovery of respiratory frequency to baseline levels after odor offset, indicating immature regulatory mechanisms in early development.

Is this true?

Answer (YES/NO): YES